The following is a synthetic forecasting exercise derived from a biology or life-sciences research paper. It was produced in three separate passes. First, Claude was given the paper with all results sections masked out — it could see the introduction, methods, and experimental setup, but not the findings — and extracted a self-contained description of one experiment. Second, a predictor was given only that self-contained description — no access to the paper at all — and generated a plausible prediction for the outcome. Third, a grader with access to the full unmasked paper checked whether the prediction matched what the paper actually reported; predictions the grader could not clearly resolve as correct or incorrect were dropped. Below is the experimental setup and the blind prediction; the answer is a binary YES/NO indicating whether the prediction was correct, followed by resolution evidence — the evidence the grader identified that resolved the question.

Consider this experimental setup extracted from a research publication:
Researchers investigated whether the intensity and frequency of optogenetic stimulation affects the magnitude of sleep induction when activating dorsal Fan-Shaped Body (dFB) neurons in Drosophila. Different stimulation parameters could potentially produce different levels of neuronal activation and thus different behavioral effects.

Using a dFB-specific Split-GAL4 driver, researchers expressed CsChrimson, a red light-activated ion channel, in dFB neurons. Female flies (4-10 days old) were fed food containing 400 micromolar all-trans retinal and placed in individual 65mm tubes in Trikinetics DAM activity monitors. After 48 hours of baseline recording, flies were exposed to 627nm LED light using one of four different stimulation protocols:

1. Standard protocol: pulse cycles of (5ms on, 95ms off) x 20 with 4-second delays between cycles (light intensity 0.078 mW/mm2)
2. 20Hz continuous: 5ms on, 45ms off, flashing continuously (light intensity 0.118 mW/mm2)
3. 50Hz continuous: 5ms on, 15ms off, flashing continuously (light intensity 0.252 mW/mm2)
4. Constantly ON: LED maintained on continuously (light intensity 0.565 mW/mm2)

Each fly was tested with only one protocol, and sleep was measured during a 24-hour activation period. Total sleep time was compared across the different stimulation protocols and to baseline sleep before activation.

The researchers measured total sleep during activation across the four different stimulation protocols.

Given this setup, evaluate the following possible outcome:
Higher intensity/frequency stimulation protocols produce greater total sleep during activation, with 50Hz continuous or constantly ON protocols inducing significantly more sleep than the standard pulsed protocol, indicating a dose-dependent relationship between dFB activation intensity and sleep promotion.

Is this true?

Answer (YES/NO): YES